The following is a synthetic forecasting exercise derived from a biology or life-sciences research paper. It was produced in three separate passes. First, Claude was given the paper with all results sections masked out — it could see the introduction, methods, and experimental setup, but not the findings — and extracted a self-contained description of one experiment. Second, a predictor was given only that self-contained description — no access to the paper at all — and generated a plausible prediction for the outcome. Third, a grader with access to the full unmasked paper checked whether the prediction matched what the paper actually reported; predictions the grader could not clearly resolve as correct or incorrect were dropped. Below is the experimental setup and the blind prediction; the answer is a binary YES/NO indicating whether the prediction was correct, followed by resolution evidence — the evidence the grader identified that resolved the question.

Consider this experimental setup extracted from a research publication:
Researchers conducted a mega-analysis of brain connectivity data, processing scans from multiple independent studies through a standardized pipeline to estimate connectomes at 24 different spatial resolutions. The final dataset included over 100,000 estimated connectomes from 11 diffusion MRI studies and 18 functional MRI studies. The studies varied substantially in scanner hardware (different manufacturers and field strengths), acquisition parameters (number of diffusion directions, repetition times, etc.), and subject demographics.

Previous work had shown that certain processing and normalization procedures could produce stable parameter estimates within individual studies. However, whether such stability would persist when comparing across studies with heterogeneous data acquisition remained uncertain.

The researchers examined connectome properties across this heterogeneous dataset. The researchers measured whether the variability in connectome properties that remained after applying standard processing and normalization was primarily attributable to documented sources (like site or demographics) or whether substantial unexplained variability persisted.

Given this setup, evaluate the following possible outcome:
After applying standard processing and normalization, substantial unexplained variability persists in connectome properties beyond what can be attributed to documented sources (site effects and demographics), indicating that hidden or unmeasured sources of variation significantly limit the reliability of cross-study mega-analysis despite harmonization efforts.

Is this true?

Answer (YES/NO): YES